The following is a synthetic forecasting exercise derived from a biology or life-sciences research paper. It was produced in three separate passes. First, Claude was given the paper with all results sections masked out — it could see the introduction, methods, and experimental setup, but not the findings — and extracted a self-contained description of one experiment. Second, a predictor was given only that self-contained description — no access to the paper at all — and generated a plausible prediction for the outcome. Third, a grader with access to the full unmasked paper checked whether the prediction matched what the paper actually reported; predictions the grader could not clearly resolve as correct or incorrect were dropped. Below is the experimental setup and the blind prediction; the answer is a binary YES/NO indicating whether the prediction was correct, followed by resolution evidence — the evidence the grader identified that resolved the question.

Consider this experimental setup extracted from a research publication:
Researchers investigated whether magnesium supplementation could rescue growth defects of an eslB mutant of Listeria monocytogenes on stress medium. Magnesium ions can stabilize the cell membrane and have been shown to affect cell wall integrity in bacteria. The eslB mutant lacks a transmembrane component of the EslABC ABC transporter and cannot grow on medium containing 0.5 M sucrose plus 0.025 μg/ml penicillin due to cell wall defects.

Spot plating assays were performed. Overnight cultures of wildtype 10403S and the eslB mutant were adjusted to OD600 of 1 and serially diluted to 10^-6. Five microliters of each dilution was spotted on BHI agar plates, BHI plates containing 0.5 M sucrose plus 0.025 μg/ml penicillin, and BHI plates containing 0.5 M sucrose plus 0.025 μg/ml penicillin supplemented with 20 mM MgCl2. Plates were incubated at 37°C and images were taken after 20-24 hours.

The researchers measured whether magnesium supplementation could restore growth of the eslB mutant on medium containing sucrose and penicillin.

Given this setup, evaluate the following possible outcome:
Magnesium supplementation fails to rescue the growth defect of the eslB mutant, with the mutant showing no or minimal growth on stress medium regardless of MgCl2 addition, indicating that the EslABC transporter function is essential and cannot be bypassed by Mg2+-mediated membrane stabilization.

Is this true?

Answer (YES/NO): NO